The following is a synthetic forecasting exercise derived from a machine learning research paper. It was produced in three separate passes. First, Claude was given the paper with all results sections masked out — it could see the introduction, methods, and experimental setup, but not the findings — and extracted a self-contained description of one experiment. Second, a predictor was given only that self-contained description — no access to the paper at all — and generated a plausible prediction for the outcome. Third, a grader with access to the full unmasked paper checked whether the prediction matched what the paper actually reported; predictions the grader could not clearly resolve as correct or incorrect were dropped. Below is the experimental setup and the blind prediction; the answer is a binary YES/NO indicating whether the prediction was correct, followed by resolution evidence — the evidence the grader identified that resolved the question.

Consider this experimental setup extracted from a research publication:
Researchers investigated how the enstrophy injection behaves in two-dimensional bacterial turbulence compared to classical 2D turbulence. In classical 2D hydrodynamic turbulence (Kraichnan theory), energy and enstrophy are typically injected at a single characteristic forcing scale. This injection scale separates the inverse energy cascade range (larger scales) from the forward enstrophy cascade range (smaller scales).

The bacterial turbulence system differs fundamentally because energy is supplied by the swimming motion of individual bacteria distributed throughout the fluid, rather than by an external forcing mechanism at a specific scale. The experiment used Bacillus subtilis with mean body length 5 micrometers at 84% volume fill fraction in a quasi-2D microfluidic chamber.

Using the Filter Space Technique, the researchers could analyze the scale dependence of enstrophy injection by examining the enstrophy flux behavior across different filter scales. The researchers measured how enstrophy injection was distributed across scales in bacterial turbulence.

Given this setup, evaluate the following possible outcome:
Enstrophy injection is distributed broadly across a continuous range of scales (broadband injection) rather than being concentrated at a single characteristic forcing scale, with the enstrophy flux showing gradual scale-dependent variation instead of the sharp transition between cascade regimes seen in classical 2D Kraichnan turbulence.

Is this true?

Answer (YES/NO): YES